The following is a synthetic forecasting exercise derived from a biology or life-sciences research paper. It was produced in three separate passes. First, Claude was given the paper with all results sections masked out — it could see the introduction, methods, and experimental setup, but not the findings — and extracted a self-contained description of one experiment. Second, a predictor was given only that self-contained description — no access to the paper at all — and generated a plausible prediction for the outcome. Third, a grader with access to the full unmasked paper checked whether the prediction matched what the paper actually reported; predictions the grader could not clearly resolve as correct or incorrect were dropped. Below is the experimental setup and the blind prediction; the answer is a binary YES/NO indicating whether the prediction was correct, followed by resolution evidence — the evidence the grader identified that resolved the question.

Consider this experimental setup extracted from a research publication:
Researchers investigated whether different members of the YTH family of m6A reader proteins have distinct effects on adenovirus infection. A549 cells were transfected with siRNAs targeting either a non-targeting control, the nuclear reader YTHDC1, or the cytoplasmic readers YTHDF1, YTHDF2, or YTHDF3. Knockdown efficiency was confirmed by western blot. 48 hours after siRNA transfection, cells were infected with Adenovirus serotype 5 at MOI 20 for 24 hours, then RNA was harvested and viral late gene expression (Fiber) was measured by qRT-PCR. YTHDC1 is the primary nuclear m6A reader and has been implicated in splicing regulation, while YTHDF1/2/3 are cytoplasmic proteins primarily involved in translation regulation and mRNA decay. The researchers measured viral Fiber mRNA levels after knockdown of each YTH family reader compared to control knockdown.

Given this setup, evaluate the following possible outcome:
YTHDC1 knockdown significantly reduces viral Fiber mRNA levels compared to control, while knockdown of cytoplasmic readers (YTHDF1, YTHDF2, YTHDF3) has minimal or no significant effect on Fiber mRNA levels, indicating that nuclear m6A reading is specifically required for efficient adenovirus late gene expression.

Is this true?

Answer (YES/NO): NO